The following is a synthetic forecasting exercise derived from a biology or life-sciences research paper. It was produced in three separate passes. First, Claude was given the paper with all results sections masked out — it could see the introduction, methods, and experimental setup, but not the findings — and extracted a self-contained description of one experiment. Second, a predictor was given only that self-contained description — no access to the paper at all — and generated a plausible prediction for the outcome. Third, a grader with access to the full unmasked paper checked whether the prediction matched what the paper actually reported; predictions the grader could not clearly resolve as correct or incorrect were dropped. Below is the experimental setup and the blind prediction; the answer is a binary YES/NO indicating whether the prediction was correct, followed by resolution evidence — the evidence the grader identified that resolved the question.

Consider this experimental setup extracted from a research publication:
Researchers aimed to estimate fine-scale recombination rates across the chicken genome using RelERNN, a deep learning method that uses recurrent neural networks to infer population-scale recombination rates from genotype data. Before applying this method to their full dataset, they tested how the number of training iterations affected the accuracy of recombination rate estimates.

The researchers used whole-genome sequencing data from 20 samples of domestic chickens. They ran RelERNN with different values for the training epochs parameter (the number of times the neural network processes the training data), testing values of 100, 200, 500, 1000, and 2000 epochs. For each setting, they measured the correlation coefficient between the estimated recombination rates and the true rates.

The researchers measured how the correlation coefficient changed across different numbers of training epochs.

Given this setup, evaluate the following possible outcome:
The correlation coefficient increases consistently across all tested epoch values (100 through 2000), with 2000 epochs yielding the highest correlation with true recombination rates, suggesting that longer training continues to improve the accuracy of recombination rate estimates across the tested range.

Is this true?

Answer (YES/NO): NO